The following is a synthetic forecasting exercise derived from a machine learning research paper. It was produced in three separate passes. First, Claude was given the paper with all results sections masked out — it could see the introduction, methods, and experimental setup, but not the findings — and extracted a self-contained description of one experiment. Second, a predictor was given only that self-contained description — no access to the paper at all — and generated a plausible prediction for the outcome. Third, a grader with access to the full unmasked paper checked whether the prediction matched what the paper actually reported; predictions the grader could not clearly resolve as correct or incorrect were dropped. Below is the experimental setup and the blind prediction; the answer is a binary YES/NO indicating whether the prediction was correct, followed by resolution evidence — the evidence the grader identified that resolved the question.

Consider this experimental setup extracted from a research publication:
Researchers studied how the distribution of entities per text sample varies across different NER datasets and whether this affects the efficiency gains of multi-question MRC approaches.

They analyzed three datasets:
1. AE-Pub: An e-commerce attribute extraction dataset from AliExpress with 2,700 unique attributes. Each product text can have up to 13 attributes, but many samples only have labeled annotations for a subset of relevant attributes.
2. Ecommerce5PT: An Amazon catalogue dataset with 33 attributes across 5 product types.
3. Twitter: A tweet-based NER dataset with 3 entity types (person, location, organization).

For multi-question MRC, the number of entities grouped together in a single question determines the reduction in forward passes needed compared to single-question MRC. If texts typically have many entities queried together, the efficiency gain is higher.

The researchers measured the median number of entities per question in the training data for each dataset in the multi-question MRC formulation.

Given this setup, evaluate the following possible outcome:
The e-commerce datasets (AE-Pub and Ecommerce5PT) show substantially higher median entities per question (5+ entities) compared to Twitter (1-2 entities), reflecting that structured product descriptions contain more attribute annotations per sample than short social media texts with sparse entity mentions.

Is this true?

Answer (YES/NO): NO